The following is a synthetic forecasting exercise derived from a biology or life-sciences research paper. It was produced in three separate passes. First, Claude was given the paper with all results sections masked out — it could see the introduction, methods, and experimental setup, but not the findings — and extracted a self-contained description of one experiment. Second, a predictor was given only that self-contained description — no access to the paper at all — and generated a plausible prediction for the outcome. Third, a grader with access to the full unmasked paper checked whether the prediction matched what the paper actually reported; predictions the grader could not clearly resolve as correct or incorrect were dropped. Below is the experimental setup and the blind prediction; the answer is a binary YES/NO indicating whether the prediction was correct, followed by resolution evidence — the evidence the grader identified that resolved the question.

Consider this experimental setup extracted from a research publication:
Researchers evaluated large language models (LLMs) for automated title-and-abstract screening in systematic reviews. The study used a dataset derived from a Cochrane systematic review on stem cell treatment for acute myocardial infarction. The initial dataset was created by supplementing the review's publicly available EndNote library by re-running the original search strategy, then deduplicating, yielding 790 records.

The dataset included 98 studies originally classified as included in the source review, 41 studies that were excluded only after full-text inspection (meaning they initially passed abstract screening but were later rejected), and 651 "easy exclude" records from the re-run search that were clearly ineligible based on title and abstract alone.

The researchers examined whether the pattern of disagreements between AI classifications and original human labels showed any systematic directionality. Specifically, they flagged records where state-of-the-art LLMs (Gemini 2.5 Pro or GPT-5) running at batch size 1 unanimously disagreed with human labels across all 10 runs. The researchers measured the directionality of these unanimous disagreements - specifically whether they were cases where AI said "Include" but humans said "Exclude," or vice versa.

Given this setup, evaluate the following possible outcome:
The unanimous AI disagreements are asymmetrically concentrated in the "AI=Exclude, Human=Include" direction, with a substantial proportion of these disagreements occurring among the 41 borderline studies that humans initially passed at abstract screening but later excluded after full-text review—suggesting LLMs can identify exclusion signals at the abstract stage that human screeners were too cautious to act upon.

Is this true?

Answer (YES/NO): NO